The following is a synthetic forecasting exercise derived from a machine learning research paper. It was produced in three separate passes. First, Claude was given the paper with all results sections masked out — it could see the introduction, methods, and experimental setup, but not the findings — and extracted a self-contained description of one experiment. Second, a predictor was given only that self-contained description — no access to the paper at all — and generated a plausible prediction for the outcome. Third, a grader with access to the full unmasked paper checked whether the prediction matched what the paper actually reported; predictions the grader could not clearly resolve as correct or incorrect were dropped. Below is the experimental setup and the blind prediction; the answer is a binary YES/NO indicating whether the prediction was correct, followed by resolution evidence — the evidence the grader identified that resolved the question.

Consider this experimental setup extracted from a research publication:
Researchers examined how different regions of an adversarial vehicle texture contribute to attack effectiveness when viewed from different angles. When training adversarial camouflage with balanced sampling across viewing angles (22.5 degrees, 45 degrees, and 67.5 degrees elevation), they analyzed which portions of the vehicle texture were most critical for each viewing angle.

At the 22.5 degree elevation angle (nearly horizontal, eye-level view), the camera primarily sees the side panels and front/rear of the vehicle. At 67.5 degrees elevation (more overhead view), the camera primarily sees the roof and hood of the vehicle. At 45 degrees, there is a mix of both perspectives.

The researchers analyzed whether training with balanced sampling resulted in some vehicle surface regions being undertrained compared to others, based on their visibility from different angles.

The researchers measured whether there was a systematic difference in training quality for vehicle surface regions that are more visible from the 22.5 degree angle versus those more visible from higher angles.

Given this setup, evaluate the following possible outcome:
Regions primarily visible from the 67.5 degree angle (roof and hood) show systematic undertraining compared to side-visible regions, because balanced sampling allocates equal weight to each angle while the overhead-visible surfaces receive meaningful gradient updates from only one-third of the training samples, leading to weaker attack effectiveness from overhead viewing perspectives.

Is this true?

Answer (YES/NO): NO